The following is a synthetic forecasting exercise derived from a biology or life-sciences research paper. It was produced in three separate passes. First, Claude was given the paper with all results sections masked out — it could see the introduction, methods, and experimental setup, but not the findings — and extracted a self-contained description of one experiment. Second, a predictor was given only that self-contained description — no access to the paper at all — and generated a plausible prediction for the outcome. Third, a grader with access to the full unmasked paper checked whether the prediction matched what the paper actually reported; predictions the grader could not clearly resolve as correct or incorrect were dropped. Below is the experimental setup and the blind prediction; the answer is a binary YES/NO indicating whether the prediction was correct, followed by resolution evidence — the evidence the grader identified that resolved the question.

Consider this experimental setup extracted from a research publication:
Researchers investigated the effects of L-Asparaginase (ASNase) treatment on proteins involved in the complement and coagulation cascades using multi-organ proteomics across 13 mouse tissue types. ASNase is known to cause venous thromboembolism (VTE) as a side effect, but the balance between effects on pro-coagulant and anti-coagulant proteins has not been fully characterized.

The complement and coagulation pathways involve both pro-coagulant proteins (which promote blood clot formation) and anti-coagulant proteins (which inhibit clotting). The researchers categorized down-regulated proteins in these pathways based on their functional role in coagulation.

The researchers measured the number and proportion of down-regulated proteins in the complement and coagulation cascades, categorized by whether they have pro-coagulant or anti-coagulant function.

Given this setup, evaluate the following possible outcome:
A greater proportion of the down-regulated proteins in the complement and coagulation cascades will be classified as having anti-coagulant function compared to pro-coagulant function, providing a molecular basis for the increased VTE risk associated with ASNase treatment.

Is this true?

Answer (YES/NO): NO